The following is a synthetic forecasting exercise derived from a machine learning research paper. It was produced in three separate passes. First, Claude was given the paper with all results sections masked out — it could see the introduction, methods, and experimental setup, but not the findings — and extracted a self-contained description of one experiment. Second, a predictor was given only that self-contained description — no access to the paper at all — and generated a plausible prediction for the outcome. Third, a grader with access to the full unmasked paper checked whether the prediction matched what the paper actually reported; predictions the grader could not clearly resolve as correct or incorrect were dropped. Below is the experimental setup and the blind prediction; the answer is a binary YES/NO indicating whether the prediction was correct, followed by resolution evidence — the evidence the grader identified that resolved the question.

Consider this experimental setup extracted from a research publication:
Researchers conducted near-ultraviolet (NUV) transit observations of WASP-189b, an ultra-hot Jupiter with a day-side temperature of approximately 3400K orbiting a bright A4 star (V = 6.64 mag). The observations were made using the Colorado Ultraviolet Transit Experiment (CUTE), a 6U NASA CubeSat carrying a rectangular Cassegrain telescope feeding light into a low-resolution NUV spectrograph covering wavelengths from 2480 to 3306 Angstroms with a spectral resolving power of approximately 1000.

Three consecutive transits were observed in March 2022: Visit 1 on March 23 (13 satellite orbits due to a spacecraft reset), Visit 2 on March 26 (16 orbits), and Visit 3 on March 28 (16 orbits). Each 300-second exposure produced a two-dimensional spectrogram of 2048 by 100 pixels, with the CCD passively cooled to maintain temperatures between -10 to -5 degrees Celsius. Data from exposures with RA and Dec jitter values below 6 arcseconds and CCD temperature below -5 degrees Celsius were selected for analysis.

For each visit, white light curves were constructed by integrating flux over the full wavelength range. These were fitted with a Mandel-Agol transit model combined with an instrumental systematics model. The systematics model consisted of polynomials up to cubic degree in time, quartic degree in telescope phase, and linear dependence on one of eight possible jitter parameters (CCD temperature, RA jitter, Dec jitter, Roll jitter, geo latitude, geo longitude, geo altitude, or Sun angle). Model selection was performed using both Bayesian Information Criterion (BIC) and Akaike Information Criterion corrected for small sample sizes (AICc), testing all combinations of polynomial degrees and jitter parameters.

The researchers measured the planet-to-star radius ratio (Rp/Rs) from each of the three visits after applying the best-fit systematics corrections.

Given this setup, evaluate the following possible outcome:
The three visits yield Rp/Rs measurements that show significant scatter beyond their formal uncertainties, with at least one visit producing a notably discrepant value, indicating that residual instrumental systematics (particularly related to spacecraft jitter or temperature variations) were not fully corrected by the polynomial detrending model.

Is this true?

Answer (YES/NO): NO